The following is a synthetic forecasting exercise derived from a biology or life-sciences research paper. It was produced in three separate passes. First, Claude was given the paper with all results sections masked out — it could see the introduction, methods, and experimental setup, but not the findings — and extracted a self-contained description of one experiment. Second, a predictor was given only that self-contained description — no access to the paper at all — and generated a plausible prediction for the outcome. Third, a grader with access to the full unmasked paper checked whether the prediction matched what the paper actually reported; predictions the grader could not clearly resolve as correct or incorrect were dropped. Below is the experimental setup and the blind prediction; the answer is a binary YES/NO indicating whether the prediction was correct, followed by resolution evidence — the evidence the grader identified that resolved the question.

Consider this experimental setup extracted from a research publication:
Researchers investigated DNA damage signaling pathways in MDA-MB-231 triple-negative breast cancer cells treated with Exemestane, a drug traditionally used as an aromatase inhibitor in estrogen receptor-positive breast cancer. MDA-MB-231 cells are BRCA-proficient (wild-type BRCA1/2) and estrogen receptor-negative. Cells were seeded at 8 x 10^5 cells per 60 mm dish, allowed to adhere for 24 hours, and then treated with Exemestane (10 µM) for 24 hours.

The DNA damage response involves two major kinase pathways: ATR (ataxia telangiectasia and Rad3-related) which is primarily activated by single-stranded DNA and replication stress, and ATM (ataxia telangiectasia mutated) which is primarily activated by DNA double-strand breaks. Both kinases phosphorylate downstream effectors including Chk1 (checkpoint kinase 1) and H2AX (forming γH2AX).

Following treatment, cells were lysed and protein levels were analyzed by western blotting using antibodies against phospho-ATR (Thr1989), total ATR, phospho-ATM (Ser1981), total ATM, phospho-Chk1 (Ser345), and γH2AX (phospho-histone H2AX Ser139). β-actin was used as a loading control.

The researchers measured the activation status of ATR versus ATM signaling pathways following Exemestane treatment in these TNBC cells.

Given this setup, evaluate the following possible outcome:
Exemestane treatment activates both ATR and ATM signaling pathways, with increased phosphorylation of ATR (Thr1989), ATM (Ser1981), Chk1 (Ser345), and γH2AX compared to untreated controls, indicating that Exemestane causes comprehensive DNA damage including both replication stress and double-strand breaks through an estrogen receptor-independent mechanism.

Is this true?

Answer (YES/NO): NO